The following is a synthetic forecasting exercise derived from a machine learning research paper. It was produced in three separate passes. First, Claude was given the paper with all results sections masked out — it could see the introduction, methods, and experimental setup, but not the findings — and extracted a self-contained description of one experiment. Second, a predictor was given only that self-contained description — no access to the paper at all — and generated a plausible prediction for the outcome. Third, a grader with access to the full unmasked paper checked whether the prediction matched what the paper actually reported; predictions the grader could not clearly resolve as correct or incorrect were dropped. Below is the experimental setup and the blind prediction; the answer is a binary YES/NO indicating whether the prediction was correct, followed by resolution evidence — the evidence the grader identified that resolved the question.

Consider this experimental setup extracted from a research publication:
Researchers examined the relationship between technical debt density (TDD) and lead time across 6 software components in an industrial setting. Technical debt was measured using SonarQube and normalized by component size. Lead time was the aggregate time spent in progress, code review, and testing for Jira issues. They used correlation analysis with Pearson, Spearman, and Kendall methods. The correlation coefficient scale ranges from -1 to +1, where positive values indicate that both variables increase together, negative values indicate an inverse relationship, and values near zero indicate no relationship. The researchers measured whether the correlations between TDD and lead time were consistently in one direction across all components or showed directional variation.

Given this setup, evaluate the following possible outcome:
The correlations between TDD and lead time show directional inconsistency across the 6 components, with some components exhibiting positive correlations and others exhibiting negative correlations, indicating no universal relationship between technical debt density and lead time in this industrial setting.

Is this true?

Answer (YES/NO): YES